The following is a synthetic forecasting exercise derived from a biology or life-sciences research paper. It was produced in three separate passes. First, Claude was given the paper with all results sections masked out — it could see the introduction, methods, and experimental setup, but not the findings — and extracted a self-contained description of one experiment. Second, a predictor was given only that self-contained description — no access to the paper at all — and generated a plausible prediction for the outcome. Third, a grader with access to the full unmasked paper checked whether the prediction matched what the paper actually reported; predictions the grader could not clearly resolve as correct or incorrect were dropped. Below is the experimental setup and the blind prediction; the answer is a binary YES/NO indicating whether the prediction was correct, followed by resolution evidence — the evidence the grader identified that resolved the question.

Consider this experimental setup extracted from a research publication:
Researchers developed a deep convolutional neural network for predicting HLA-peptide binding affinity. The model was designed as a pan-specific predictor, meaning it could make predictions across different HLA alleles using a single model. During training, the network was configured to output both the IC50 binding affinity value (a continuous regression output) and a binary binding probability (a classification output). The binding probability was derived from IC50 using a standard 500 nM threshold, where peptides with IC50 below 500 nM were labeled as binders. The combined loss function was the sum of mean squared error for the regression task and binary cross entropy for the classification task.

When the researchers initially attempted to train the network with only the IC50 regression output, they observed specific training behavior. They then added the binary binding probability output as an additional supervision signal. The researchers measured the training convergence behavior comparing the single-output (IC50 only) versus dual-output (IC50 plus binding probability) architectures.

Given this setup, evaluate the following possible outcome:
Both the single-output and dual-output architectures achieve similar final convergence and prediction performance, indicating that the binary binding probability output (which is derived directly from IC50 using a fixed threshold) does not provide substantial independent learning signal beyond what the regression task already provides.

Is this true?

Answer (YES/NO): NO